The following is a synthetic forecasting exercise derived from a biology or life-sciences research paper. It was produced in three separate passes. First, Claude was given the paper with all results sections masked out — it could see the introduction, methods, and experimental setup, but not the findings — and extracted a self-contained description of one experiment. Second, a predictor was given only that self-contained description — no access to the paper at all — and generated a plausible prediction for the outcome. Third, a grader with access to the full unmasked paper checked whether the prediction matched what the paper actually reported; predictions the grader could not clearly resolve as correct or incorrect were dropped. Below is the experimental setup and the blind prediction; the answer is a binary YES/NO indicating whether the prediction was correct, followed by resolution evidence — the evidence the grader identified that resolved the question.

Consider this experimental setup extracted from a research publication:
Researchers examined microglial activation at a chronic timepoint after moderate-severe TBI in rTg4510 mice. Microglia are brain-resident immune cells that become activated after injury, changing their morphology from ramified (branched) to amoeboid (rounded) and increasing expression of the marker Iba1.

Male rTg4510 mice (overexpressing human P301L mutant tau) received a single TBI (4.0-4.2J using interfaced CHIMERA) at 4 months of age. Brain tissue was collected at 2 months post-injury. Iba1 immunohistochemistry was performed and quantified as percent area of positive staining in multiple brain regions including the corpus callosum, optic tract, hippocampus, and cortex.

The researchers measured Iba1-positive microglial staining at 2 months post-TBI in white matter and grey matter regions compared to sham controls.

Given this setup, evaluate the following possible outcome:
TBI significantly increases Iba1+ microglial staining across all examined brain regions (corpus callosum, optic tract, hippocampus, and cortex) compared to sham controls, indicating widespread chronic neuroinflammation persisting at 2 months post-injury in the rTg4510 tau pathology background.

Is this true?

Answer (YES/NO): NO